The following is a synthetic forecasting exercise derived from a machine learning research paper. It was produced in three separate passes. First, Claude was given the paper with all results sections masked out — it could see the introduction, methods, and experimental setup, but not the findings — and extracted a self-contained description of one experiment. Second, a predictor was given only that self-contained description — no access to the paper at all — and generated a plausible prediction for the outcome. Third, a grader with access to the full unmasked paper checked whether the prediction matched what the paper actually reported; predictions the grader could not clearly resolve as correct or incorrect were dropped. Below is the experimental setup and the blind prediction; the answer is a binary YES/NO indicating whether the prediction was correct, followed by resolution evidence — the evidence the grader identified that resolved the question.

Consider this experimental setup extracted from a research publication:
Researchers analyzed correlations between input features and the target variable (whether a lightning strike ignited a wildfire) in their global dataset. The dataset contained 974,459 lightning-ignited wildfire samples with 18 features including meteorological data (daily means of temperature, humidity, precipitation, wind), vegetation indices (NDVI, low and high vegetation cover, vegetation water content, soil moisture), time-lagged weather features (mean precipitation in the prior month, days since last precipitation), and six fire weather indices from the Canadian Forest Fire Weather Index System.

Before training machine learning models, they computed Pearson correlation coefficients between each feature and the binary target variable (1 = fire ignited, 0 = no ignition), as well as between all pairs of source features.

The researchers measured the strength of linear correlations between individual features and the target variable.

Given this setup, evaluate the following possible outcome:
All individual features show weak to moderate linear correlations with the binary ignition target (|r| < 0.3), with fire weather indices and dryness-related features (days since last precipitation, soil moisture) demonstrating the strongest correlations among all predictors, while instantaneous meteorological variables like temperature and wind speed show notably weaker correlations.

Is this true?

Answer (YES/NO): NO